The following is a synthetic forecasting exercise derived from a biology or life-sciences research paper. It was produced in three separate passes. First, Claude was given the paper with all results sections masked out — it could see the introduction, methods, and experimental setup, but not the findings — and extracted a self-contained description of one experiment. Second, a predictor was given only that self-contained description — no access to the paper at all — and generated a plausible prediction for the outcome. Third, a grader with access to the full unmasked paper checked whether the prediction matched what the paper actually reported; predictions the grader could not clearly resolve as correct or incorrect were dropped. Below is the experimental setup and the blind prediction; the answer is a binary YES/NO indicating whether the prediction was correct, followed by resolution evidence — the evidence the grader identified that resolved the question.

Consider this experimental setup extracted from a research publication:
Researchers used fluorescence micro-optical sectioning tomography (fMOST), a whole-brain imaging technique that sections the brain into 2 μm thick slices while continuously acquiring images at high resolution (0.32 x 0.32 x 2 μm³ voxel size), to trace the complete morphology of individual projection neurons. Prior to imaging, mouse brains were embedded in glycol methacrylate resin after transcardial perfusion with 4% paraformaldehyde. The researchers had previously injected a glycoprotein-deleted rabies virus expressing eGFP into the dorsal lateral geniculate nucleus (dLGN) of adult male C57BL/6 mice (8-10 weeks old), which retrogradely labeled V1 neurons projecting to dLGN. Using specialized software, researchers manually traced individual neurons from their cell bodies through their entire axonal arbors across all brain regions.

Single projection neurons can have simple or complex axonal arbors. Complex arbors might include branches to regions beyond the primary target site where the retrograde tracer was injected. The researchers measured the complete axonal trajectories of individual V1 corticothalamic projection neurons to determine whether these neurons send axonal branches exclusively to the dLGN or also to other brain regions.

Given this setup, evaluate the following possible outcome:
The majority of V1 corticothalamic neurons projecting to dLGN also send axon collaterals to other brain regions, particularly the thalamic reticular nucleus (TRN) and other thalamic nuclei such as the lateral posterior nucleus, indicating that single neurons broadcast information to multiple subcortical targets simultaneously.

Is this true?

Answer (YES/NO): NO